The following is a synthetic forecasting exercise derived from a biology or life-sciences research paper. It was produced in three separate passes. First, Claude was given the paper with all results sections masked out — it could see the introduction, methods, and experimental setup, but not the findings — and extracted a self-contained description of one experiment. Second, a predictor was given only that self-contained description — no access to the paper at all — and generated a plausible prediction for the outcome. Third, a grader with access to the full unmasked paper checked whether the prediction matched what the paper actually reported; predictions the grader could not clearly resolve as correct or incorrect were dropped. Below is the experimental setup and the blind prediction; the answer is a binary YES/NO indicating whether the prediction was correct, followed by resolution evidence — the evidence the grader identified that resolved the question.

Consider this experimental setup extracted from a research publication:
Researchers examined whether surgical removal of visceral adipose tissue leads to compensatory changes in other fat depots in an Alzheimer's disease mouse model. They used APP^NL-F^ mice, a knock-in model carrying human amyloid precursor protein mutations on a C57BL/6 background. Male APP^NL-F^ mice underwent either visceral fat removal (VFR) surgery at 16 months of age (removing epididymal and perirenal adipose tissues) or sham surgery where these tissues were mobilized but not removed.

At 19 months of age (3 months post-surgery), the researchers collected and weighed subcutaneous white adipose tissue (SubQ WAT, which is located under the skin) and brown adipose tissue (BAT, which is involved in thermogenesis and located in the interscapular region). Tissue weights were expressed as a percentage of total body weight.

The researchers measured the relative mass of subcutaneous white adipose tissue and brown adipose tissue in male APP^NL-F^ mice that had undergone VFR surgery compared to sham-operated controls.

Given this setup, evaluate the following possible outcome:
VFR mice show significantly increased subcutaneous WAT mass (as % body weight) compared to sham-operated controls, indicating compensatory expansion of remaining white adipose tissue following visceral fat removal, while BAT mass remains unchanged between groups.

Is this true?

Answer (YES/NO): NO